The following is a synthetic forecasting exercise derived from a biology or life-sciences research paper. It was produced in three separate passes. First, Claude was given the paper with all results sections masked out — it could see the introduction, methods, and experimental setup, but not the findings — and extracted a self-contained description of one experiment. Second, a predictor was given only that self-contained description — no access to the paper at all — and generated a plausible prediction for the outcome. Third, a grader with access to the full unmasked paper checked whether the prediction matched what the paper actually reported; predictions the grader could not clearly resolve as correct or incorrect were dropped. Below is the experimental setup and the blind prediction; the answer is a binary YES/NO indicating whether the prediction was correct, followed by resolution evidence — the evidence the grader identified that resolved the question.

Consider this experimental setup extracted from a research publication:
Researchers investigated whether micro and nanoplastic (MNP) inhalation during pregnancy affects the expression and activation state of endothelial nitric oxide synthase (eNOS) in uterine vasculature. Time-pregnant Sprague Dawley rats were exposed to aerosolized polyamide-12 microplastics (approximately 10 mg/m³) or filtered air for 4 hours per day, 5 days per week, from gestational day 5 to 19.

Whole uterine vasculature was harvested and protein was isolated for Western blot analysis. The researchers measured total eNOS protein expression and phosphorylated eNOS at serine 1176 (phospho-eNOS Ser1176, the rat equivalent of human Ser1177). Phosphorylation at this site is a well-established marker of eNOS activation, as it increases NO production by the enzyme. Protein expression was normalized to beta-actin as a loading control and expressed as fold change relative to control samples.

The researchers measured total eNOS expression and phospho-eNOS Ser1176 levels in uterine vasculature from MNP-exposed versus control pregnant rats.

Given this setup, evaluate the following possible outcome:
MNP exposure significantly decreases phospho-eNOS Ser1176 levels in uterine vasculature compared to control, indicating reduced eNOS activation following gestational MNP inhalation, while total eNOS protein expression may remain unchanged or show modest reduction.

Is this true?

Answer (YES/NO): YES